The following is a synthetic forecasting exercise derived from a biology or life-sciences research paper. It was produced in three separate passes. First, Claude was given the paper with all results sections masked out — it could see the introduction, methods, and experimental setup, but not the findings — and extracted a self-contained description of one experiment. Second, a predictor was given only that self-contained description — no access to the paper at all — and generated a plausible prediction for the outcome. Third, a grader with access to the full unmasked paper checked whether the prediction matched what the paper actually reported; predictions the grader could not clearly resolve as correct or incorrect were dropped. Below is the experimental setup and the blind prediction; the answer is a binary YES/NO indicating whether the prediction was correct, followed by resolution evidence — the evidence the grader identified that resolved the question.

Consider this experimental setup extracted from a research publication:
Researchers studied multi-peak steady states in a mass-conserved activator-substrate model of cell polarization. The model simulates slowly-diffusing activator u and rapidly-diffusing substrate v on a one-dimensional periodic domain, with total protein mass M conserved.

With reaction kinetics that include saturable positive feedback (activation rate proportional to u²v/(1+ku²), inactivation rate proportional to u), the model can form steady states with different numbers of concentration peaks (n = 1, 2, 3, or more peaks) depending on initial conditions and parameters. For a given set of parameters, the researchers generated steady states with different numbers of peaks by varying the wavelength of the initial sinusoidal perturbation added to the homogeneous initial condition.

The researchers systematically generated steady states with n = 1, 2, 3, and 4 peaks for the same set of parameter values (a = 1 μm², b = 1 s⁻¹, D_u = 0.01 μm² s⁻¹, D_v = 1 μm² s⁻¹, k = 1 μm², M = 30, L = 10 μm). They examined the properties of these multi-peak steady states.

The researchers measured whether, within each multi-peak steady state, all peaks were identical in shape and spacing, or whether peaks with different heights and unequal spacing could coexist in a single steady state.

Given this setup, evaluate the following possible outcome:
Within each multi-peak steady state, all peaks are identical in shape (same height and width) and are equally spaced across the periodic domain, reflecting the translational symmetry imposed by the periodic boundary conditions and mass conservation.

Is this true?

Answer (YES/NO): YES